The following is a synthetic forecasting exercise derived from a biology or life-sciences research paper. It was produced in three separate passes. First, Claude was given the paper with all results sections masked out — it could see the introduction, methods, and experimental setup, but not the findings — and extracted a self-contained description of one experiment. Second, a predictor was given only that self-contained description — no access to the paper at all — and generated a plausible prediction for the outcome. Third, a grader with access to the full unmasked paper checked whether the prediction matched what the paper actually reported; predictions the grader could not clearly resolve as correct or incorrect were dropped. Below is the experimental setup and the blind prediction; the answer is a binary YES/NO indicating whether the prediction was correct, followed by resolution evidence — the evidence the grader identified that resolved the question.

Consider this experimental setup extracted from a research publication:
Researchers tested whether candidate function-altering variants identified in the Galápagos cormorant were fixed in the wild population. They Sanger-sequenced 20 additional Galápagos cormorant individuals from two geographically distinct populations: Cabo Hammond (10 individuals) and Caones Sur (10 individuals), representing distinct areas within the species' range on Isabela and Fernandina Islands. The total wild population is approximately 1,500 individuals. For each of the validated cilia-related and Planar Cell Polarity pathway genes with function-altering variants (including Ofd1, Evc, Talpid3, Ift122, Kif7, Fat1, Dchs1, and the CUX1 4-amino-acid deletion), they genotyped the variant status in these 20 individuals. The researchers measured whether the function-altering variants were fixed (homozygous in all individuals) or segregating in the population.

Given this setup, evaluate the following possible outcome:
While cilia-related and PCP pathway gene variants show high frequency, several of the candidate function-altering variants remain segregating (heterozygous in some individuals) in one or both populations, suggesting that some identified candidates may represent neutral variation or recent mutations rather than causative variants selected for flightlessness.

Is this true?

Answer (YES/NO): NO